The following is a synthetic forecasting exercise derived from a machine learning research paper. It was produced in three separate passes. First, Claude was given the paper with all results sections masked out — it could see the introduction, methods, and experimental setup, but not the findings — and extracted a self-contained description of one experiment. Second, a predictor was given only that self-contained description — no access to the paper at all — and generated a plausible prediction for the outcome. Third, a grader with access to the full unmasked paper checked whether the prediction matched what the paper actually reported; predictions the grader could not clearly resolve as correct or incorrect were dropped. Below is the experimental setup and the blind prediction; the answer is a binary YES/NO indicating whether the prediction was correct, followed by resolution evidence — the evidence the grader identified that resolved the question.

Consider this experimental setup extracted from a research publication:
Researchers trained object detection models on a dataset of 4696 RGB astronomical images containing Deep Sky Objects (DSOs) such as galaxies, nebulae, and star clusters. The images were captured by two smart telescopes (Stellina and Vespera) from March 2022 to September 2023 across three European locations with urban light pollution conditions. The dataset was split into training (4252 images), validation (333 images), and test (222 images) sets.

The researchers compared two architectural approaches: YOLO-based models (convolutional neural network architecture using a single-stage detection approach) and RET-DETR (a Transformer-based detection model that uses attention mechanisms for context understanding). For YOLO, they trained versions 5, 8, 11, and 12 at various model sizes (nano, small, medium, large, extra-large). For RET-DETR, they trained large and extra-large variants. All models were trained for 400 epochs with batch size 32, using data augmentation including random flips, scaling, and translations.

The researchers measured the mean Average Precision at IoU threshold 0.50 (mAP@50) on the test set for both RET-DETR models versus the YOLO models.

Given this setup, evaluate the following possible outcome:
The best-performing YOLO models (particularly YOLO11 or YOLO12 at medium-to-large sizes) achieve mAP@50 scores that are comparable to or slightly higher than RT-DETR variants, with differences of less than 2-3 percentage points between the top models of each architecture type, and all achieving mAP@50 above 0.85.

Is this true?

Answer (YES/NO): NO